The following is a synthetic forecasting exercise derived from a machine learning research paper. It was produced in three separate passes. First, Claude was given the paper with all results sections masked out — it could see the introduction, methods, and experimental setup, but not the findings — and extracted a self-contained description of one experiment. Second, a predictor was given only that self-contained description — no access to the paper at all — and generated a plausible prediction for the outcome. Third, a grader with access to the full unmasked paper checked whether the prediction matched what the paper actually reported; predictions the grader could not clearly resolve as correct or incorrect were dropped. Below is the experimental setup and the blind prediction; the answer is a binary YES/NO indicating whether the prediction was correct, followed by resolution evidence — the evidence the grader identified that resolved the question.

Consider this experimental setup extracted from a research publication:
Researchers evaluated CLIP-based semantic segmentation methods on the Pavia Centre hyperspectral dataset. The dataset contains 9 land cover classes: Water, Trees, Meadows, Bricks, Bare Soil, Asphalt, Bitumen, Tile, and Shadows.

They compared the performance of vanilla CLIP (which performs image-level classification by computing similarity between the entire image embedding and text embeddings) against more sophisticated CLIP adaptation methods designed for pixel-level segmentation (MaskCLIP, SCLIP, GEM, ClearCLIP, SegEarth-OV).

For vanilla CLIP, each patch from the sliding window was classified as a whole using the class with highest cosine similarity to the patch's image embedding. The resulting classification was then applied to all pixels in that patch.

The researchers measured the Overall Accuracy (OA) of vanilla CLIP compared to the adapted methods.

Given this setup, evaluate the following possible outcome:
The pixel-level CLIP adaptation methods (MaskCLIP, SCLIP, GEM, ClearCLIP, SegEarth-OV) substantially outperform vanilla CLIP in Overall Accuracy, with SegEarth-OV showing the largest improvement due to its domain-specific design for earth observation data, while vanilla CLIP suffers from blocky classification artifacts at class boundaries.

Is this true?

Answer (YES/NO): NO